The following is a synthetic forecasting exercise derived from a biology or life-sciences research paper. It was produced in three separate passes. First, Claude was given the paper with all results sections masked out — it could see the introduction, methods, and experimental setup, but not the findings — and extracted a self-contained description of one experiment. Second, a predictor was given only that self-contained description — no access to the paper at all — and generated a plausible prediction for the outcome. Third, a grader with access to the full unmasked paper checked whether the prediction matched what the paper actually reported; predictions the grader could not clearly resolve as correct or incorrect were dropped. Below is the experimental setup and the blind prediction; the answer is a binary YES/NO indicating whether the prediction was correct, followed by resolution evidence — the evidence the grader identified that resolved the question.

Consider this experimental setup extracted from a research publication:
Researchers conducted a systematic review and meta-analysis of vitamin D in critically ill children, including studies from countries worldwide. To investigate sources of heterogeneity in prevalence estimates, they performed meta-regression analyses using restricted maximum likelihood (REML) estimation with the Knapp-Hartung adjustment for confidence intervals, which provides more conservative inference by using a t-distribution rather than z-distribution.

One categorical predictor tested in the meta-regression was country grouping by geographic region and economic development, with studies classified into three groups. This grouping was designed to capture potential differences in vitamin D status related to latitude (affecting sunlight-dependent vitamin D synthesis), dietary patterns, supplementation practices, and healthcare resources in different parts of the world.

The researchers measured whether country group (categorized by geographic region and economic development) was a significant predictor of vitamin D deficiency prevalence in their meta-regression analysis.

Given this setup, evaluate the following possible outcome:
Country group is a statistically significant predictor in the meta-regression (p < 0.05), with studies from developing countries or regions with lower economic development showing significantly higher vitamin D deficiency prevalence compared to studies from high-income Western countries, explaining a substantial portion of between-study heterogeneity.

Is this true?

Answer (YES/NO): YES